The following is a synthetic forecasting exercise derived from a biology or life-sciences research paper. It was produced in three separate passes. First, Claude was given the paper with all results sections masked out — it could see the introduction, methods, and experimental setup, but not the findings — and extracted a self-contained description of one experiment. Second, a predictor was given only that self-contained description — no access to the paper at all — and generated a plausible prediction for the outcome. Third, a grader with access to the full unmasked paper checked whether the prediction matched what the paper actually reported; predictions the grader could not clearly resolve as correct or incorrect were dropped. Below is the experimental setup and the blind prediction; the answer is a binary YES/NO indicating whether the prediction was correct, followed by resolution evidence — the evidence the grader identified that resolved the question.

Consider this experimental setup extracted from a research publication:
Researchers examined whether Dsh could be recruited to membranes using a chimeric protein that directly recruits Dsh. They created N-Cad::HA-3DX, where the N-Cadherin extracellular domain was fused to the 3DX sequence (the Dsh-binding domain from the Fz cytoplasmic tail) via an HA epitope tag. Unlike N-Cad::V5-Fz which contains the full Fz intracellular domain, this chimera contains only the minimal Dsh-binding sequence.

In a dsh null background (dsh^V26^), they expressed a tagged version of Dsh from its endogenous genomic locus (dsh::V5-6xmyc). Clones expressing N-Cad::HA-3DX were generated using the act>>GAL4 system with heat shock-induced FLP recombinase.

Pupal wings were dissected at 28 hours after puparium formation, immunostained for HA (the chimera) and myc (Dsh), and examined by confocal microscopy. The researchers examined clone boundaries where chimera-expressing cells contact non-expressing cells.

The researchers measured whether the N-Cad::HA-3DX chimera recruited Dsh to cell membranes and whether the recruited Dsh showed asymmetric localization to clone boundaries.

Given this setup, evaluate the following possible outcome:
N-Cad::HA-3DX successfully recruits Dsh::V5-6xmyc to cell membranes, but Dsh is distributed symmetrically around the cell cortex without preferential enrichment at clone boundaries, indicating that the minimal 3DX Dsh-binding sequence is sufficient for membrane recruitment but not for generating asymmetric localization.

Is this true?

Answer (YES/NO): NO